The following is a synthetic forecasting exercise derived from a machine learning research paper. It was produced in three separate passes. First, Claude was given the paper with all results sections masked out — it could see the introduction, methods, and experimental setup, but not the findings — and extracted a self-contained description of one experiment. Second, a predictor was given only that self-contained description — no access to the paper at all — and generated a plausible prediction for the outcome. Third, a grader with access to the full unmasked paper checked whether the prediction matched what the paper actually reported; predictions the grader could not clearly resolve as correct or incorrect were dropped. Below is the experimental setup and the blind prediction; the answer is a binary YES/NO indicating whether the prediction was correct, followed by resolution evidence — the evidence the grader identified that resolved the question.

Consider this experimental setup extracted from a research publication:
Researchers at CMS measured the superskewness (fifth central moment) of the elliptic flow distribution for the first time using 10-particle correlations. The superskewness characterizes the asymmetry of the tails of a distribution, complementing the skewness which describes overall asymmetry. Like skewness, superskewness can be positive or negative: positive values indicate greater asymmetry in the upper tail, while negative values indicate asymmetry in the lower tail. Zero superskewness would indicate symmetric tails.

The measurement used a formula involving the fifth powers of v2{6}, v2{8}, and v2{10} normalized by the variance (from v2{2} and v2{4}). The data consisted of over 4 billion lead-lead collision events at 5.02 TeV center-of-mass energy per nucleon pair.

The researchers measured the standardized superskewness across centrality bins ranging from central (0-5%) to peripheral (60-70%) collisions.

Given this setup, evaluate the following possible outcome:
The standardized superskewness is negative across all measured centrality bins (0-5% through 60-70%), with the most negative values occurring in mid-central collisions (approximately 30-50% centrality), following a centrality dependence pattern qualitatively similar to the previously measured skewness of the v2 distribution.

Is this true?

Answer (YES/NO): NO